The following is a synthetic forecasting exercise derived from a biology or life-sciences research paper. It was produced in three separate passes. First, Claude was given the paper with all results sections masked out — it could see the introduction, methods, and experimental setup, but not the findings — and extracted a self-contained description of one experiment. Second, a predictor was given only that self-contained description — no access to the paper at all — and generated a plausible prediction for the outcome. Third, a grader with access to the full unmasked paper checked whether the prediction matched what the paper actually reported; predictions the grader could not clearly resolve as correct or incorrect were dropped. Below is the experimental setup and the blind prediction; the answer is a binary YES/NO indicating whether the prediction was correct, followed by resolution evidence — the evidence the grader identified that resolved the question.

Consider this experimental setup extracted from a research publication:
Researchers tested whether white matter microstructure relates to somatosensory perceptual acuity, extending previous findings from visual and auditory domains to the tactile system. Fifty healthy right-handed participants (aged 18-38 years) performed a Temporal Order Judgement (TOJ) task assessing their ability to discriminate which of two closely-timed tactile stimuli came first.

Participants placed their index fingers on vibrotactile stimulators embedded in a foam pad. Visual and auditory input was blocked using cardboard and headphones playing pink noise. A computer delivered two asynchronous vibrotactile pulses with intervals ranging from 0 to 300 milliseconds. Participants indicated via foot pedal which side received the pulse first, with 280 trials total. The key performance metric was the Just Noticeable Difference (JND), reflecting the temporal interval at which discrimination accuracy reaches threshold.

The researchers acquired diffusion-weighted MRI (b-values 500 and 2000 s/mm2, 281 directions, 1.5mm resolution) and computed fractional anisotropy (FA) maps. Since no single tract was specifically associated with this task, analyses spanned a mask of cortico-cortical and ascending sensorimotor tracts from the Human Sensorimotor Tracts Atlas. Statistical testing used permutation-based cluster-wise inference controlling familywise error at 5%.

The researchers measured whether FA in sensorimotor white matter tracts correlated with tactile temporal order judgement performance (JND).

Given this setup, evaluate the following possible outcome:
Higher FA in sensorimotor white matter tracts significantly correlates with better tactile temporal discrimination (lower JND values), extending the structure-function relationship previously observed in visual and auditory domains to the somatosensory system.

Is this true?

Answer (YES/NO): NO